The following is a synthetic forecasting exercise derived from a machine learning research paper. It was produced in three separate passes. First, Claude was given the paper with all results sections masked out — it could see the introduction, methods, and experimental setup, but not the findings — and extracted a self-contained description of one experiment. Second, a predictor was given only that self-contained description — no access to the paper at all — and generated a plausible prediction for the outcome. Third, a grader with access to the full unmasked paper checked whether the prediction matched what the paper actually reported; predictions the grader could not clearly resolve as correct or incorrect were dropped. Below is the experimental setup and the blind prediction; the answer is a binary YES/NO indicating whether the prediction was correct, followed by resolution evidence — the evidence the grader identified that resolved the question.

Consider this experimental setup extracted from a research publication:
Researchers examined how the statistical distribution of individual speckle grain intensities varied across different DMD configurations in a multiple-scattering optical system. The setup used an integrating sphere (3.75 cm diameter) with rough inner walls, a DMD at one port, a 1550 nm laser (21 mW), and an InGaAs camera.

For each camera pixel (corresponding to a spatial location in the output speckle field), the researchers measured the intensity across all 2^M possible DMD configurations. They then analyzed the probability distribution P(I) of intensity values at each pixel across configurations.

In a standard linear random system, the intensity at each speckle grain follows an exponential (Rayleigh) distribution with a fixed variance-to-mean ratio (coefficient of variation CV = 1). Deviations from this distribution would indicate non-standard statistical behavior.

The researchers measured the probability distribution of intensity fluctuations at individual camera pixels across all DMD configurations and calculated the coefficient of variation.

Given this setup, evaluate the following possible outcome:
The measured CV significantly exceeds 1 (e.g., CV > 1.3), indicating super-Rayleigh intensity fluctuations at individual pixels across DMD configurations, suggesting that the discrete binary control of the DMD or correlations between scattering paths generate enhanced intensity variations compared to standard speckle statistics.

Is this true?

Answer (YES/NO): YES